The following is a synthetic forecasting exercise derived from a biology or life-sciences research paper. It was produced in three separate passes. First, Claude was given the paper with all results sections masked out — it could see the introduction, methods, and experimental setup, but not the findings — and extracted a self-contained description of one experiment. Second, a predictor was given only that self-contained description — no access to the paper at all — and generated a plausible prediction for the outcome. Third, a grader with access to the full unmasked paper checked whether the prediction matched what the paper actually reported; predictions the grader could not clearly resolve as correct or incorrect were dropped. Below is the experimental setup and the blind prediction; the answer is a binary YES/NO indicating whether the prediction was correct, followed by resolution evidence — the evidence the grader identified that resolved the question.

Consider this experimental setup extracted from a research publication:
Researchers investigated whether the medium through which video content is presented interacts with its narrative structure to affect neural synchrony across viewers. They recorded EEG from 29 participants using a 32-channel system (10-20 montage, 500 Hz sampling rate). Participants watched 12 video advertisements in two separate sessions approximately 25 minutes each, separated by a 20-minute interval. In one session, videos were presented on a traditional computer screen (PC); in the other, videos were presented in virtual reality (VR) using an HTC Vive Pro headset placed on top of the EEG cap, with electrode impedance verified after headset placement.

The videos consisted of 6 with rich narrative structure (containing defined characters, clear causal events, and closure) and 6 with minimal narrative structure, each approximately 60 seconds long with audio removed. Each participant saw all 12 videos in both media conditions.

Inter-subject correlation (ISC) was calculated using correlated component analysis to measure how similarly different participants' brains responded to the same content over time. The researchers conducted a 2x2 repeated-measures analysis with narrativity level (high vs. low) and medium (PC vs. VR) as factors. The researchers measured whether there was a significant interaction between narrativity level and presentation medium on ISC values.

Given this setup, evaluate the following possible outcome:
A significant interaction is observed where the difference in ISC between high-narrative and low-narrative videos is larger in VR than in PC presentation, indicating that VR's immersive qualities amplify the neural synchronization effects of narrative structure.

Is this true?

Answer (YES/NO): NO